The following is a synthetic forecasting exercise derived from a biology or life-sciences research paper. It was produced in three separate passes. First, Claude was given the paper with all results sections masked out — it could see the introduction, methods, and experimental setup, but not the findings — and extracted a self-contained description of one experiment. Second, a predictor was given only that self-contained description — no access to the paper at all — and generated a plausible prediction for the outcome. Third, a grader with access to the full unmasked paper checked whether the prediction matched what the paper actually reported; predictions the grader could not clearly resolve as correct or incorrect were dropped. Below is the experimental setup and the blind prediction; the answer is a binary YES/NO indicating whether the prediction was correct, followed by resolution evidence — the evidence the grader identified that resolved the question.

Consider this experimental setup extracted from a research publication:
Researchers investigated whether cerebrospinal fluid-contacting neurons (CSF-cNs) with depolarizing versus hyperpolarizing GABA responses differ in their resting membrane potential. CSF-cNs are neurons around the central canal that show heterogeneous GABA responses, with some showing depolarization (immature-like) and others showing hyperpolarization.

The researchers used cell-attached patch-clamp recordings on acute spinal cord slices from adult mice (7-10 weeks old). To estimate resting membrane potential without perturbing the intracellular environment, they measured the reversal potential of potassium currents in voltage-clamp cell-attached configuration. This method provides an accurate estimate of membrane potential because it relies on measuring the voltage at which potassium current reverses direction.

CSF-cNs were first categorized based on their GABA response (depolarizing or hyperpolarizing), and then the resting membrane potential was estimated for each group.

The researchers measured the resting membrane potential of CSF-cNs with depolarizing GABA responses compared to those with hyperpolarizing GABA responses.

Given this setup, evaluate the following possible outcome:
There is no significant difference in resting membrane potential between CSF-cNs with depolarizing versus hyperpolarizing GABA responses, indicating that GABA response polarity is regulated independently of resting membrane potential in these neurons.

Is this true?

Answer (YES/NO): NO